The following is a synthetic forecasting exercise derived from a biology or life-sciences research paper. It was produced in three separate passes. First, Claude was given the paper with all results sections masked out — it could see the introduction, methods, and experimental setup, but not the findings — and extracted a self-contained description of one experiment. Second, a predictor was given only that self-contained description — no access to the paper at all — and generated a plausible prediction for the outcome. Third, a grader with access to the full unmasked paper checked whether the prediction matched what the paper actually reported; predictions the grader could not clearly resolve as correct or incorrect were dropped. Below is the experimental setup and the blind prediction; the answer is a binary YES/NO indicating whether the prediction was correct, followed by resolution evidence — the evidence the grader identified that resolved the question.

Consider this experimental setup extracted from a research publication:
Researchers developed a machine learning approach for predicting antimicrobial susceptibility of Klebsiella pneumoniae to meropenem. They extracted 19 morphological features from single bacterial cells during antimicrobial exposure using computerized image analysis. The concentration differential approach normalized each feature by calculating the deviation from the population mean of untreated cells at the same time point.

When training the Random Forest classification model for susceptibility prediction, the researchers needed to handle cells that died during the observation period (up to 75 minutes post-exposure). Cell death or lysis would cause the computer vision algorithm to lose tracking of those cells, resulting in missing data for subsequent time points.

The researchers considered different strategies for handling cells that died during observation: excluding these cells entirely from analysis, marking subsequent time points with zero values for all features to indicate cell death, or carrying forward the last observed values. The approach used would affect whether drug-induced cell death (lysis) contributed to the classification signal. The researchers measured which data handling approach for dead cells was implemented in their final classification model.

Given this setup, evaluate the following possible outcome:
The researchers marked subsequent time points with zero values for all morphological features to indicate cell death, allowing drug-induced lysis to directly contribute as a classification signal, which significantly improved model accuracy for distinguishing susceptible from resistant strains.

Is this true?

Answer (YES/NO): NO